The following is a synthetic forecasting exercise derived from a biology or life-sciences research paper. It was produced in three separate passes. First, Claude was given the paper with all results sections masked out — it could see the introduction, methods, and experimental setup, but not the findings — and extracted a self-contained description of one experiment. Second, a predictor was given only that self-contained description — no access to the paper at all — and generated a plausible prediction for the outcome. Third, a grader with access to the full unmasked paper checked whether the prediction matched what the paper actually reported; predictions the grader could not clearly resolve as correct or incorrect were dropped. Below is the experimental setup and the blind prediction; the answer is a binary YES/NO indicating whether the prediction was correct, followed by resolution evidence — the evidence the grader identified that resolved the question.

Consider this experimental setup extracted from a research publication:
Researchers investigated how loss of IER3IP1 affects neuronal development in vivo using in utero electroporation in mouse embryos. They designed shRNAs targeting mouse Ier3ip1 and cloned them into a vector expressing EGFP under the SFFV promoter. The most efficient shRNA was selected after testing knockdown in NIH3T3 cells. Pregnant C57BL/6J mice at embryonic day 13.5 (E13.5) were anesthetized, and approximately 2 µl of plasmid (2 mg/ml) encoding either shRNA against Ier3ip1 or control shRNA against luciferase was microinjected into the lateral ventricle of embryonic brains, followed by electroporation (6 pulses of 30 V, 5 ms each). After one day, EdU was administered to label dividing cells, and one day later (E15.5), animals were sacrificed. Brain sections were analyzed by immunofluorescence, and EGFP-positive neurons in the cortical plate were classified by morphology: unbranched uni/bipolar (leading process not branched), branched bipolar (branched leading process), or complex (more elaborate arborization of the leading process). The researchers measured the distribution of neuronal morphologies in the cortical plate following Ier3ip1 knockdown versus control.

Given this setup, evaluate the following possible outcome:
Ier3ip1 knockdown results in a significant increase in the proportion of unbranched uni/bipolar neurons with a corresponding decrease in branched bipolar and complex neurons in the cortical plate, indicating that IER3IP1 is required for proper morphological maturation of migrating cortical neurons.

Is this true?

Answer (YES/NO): NO